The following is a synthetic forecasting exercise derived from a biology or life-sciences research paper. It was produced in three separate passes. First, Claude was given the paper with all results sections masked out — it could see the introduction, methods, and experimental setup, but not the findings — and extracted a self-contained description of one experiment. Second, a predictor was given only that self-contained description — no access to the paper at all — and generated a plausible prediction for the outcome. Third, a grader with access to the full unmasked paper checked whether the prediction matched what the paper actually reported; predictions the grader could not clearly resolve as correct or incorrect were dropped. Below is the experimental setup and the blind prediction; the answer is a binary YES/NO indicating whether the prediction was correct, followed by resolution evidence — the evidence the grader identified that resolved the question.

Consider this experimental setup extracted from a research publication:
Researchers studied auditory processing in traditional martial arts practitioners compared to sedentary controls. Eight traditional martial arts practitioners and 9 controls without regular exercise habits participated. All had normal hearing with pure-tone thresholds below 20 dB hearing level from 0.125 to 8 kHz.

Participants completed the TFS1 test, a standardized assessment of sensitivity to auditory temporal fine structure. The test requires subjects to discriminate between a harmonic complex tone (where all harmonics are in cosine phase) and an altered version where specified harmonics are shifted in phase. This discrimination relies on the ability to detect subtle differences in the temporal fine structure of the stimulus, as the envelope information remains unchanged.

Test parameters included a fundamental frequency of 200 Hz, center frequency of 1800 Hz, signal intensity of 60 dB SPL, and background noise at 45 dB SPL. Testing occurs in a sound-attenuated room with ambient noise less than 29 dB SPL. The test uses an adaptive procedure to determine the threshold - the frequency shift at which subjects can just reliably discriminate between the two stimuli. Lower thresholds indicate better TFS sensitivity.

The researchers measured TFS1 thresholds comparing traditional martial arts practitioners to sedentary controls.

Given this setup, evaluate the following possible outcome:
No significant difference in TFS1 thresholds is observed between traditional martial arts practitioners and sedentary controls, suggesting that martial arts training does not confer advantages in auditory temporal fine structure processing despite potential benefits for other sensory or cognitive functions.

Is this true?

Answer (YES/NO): NO